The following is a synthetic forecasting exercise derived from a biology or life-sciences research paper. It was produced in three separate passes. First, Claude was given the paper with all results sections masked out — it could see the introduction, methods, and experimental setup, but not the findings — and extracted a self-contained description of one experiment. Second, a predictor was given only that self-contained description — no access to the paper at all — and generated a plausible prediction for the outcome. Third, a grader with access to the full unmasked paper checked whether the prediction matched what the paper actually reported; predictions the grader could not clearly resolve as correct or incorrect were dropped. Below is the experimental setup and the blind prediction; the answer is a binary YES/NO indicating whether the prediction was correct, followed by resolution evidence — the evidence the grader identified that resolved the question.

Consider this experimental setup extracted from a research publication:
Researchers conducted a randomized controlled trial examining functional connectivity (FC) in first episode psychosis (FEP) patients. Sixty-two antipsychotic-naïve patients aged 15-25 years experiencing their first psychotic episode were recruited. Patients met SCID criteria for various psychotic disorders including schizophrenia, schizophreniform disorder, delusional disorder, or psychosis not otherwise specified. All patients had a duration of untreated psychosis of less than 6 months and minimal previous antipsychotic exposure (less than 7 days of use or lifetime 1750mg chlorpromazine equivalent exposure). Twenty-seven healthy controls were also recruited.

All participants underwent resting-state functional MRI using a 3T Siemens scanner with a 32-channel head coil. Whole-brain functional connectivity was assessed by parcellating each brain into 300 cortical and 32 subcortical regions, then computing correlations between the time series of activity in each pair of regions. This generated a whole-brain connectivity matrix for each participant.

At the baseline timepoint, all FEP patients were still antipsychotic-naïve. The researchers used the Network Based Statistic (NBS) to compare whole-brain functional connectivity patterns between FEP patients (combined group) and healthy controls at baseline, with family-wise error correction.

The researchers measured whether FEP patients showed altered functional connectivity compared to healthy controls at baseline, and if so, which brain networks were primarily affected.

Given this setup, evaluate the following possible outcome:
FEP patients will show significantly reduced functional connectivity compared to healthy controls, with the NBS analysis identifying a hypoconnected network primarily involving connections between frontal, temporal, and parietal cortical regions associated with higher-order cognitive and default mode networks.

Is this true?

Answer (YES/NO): NO